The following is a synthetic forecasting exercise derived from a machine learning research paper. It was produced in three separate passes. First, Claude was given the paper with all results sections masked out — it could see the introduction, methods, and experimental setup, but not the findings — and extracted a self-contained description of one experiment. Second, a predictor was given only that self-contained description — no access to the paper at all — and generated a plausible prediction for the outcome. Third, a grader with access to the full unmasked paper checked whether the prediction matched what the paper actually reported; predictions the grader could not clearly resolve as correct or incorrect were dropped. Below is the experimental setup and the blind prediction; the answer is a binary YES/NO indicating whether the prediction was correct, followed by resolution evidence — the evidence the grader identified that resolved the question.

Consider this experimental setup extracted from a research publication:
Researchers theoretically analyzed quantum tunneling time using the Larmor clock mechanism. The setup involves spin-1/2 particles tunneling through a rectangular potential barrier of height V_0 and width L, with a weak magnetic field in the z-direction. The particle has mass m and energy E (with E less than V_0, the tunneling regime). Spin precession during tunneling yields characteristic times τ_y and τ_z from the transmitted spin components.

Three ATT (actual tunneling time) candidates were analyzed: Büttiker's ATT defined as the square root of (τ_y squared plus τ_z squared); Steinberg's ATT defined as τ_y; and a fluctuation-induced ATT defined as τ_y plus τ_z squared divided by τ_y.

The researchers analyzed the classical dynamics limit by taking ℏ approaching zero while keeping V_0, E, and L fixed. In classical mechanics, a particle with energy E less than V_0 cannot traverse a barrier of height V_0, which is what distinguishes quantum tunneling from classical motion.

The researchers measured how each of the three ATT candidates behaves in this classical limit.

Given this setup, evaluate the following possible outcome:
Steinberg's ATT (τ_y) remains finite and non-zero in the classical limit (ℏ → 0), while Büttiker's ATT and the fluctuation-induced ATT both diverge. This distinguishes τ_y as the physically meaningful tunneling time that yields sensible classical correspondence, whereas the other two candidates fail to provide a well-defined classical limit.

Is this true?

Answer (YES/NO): NO